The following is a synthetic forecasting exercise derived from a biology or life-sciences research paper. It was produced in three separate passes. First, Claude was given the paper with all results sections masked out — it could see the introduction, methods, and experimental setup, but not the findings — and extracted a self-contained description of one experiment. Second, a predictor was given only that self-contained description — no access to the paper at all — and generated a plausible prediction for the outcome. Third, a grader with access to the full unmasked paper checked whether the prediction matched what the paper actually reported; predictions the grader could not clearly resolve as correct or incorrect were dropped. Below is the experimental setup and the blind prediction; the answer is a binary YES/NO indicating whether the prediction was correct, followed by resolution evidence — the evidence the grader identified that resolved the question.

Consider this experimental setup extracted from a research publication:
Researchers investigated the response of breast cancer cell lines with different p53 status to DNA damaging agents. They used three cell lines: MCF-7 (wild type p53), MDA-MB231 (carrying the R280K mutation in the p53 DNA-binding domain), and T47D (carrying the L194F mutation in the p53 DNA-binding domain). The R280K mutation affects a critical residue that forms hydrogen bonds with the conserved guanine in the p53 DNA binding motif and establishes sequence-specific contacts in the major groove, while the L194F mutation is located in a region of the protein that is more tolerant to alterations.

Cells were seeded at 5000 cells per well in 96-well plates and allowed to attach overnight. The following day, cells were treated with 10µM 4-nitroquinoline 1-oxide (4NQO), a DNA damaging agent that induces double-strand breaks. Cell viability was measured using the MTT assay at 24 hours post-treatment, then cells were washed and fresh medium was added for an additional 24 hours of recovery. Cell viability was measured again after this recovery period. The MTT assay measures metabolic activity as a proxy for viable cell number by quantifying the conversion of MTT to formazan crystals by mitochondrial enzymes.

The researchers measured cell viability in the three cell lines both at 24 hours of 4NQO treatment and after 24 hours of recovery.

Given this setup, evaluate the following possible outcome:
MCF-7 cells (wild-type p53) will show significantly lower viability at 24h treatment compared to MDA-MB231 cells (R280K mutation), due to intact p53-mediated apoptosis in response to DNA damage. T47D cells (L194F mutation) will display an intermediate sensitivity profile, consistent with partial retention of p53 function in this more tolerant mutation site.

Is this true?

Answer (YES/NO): NO